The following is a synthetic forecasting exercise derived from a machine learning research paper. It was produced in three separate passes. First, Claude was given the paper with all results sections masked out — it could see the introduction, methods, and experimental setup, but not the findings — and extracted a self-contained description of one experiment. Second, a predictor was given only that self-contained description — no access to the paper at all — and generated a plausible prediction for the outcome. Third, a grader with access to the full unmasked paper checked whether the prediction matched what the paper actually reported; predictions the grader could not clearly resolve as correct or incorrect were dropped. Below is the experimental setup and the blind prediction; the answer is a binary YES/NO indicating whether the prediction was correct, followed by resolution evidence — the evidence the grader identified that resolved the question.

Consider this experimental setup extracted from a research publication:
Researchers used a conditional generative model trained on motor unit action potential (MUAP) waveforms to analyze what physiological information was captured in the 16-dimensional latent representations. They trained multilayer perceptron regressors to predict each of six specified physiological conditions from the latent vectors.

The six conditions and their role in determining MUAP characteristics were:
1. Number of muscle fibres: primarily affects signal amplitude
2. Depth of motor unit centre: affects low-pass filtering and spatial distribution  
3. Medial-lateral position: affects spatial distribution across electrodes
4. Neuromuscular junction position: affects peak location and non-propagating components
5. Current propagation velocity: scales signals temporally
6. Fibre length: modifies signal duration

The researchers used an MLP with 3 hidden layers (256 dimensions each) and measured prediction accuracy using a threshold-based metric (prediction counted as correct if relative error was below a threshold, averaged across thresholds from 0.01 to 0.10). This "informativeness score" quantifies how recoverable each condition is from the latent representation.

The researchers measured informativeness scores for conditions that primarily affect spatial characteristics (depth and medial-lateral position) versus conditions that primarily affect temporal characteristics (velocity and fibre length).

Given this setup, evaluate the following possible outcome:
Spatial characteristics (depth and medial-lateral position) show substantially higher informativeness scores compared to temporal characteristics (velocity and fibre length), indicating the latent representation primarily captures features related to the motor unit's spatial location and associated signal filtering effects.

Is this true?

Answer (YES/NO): YES